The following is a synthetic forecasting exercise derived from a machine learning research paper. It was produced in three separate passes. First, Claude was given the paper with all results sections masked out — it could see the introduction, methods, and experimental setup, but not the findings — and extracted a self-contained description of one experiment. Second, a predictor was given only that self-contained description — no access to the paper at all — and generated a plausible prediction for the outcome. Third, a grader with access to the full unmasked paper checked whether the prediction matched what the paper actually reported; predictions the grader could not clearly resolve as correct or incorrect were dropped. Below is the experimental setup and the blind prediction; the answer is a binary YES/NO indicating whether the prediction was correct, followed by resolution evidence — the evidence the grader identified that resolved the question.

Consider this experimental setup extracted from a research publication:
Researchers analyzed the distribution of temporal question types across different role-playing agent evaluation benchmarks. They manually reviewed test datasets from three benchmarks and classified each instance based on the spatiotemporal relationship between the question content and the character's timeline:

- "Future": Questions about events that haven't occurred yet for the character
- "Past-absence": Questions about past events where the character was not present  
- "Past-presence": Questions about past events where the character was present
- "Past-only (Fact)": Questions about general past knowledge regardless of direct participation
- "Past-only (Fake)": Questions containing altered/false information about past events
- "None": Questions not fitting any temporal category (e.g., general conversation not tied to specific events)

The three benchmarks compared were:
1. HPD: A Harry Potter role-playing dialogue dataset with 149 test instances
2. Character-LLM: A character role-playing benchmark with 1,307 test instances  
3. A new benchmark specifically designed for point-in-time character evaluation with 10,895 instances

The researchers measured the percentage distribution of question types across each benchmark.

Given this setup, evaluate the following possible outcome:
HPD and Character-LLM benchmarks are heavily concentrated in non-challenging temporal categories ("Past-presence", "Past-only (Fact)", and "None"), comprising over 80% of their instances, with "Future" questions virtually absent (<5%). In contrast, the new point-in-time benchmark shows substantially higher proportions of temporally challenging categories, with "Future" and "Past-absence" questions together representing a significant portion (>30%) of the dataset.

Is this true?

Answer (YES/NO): YES